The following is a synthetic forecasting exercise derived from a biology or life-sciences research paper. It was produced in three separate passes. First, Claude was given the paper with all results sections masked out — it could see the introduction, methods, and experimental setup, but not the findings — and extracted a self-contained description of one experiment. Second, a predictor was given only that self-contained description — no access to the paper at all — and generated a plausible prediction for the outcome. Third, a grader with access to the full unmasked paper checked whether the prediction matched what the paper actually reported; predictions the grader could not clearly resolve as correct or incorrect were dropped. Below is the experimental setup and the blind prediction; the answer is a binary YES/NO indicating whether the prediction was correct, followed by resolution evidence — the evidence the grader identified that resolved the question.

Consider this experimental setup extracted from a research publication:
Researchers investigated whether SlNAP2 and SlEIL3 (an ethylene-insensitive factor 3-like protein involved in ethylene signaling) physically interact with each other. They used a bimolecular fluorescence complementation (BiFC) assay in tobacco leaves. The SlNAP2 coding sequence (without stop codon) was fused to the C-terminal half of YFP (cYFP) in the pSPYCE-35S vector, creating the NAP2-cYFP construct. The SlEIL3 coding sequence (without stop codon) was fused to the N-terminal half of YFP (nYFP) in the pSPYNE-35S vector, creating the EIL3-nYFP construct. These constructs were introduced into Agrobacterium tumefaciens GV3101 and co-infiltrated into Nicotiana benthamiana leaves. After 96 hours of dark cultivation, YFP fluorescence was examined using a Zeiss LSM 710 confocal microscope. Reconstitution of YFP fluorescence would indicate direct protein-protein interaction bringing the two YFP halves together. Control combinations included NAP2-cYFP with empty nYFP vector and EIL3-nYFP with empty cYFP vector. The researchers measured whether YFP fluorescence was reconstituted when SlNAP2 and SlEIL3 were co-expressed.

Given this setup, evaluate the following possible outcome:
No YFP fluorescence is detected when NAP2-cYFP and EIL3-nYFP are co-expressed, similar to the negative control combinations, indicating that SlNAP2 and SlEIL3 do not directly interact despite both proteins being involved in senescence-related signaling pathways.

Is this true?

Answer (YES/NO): NO